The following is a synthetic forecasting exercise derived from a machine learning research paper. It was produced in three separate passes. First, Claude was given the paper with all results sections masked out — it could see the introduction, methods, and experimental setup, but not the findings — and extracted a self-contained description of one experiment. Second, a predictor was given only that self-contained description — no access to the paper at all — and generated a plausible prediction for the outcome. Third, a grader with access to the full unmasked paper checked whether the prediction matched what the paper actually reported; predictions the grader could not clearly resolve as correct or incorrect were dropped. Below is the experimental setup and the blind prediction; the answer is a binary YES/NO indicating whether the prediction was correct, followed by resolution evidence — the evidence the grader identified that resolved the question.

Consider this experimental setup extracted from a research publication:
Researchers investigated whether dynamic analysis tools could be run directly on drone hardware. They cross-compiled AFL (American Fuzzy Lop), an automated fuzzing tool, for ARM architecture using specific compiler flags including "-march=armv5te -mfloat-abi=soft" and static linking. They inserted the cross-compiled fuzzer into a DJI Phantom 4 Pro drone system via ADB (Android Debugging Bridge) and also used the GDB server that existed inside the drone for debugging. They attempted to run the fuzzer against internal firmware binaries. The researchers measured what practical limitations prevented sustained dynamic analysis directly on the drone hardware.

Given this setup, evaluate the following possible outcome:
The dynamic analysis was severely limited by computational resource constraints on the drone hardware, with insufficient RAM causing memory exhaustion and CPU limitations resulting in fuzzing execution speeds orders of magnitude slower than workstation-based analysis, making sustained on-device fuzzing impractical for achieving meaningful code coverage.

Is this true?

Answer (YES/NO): NO